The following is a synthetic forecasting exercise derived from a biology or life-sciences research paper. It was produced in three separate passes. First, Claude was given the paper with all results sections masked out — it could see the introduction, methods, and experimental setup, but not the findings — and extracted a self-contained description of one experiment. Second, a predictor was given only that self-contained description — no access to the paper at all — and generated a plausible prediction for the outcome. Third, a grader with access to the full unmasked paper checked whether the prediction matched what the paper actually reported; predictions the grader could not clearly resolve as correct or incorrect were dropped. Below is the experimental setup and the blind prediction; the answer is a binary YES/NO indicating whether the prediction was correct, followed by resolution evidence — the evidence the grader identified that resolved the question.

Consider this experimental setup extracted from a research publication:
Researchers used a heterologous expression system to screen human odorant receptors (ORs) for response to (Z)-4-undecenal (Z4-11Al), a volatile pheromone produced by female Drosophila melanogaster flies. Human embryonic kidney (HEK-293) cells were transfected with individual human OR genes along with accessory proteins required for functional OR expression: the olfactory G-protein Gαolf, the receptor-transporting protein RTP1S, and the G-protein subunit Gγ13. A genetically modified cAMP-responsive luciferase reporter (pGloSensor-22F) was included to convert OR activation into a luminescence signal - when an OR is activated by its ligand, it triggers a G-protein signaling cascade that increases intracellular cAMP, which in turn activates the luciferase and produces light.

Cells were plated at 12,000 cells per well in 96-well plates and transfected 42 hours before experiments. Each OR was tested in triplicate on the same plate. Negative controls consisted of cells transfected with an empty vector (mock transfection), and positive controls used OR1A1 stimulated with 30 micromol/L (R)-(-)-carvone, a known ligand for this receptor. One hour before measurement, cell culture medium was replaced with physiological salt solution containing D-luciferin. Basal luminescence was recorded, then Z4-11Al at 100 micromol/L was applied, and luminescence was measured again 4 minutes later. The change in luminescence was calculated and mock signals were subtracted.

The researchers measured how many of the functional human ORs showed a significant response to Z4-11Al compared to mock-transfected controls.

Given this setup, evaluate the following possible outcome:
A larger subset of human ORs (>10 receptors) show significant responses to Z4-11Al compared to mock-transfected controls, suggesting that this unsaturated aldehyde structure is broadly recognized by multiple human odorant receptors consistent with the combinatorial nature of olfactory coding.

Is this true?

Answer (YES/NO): NO